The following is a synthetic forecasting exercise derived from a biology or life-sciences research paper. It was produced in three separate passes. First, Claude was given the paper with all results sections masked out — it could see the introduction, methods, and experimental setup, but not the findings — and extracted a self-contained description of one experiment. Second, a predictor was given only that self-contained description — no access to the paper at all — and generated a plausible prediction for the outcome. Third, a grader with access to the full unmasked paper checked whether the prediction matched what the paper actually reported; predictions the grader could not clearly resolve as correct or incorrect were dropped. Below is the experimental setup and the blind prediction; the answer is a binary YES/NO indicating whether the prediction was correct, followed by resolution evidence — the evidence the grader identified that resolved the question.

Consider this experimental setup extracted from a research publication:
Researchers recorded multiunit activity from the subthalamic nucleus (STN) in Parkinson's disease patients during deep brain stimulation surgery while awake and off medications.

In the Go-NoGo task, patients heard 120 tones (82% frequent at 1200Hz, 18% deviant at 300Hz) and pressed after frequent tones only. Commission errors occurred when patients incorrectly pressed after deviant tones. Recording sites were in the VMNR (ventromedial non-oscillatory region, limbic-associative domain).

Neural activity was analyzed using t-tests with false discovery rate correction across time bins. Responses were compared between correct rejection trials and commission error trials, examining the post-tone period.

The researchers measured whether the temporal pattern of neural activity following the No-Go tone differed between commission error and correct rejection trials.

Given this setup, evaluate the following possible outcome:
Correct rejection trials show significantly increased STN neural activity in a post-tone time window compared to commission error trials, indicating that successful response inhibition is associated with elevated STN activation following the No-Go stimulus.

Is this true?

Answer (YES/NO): NO